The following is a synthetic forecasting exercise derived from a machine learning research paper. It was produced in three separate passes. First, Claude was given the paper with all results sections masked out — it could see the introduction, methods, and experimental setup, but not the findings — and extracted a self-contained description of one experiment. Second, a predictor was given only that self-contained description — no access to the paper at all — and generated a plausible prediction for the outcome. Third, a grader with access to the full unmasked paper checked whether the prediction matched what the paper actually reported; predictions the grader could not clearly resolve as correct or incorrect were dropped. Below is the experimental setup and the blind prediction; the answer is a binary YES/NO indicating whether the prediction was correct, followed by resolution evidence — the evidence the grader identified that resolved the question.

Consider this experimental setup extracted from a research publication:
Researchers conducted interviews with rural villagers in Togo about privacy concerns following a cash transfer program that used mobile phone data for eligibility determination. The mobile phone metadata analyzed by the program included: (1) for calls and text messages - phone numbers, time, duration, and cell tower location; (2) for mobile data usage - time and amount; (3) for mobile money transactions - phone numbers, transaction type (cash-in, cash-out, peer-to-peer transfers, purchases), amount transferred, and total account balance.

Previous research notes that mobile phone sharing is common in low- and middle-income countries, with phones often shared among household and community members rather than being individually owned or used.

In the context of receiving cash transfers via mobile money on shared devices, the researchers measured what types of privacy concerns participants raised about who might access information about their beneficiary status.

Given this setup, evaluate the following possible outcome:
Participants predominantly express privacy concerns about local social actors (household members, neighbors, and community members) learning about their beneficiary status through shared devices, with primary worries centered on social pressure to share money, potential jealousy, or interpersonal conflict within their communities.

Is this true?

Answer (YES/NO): YES